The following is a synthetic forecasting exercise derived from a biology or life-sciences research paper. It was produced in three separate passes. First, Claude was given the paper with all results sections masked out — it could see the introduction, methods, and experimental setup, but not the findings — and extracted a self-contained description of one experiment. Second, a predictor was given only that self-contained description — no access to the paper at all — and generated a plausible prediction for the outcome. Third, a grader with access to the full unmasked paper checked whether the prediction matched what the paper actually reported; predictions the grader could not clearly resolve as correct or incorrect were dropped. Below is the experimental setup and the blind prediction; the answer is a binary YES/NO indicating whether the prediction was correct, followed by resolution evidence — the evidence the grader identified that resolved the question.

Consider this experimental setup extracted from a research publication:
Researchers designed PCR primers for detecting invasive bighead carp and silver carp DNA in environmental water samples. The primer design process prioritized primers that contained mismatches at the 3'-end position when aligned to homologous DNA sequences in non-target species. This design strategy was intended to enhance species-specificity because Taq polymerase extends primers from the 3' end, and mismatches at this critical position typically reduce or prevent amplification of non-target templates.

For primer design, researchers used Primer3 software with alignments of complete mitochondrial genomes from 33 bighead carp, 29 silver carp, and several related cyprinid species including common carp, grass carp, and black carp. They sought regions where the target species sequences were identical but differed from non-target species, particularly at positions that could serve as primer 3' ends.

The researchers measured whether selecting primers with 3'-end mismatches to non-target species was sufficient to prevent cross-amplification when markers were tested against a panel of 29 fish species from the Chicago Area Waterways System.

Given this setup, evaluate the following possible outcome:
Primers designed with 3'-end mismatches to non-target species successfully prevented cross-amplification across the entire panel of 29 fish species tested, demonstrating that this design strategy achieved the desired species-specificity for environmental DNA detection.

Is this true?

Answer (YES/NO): NO